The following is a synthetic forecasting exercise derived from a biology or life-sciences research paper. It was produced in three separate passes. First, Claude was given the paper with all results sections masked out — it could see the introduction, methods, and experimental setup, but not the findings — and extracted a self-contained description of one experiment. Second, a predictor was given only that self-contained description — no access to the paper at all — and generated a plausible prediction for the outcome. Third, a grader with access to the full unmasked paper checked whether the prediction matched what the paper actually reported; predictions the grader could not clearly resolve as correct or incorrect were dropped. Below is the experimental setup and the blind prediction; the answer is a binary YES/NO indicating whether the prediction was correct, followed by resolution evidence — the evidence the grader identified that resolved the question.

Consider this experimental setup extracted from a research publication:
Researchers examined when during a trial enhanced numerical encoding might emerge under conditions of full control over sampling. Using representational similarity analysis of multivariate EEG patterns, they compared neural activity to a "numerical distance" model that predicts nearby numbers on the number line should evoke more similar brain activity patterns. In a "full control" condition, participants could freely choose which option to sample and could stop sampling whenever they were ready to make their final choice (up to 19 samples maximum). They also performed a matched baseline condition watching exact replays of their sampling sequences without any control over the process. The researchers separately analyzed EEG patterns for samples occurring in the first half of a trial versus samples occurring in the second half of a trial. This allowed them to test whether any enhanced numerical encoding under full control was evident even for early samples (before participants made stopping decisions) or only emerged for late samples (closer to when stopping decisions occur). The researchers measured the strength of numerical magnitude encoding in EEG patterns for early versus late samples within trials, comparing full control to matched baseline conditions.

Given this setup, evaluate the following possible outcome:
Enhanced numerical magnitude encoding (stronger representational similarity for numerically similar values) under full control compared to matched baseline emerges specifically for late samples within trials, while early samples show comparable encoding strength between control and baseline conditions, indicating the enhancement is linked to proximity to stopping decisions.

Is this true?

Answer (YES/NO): NO